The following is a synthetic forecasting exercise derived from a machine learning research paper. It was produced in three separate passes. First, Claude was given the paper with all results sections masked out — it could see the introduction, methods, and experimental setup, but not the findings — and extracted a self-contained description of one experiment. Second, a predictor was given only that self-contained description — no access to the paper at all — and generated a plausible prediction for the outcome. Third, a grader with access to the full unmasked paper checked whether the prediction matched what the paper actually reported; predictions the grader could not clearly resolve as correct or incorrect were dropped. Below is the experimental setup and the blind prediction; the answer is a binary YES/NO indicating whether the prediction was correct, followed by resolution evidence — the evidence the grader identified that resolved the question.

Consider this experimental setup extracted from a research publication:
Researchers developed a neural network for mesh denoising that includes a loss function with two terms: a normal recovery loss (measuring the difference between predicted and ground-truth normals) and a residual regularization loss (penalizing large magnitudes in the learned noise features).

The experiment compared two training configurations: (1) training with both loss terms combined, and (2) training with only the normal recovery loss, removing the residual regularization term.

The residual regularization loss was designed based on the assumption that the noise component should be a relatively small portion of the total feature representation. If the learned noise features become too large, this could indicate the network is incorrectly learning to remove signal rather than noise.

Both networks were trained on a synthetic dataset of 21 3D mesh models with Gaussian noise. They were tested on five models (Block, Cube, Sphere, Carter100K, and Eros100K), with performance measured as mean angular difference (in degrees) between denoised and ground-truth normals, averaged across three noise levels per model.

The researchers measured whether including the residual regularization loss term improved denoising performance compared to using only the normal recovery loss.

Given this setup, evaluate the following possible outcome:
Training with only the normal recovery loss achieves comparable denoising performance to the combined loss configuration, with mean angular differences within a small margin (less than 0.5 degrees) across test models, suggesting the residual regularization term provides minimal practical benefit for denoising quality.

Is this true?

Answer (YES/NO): NO